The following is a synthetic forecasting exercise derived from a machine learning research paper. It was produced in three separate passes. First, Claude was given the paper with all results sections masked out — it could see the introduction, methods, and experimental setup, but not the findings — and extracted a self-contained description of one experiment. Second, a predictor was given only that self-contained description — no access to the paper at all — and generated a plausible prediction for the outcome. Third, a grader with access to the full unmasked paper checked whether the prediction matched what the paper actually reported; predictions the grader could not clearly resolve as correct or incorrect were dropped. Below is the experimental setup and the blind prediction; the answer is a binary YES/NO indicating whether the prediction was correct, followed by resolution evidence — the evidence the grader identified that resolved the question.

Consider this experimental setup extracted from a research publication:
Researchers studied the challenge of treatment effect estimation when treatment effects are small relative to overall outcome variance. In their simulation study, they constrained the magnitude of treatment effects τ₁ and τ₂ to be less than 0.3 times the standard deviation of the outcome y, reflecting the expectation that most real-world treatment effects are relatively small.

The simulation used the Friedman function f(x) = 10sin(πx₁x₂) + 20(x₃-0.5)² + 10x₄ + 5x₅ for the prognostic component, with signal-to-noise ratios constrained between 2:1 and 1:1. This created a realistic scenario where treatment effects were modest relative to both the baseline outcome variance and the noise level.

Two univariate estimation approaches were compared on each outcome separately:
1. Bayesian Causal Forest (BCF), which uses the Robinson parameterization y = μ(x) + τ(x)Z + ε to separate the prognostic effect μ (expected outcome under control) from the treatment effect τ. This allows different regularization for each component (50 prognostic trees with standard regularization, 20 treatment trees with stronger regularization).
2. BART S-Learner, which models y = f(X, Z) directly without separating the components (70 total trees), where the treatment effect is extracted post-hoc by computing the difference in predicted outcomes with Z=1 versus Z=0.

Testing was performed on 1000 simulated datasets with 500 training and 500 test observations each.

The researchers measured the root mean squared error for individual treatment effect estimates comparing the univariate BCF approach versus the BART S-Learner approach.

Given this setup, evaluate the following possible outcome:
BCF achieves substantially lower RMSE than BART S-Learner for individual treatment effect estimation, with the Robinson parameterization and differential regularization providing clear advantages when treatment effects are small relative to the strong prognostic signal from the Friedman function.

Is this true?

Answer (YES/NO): YES